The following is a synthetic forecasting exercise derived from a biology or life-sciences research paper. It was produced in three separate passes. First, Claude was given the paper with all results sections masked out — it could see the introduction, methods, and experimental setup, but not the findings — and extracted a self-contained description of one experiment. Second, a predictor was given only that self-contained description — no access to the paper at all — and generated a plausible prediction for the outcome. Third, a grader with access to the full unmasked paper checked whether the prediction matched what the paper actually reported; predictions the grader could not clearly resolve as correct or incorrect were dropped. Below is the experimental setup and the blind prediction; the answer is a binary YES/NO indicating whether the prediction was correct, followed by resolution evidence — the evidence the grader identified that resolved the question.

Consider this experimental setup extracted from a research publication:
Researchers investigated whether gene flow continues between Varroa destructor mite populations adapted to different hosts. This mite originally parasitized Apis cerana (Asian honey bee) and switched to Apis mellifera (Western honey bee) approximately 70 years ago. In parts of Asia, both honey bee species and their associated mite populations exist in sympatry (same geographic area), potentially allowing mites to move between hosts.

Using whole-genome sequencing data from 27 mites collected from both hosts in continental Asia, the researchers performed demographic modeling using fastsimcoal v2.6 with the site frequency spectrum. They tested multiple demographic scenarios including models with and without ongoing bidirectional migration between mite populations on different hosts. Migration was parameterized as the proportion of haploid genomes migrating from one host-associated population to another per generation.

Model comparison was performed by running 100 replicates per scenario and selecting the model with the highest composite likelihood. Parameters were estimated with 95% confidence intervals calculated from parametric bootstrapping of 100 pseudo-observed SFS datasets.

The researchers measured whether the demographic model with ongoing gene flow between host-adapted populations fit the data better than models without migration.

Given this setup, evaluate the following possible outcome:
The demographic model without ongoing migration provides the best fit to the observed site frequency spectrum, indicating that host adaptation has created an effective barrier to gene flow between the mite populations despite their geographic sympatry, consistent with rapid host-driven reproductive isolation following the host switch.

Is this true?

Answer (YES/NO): NO